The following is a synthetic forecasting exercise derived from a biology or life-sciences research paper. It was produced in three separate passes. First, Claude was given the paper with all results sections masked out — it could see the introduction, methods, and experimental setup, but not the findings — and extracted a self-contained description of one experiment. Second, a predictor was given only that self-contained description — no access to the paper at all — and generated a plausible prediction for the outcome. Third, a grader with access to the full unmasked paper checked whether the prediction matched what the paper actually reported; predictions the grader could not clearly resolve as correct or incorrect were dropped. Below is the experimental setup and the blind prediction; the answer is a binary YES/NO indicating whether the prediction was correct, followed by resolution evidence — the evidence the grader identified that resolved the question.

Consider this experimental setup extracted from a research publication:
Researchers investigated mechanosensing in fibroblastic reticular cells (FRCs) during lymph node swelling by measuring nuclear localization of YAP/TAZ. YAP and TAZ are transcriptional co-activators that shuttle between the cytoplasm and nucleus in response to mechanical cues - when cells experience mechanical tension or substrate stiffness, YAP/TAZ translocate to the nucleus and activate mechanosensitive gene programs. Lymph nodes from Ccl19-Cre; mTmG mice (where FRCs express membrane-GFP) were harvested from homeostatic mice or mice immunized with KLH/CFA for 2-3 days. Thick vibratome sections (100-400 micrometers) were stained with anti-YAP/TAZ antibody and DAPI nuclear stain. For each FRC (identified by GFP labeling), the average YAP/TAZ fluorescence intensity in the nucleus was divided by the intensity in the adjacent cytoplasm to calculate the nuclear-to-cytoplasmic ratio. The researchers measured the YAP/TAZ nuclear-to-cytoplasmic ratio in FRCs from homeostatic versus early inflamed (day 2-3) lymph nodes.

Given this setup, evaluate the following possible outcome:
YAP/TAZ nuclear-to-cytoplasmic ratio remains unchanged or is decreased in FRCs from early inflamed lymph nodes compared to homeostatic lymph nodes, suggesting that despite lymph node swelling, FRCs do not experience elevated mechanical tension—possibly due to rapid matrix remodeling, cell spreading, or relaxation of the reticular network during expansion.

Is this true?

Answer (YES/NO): YES